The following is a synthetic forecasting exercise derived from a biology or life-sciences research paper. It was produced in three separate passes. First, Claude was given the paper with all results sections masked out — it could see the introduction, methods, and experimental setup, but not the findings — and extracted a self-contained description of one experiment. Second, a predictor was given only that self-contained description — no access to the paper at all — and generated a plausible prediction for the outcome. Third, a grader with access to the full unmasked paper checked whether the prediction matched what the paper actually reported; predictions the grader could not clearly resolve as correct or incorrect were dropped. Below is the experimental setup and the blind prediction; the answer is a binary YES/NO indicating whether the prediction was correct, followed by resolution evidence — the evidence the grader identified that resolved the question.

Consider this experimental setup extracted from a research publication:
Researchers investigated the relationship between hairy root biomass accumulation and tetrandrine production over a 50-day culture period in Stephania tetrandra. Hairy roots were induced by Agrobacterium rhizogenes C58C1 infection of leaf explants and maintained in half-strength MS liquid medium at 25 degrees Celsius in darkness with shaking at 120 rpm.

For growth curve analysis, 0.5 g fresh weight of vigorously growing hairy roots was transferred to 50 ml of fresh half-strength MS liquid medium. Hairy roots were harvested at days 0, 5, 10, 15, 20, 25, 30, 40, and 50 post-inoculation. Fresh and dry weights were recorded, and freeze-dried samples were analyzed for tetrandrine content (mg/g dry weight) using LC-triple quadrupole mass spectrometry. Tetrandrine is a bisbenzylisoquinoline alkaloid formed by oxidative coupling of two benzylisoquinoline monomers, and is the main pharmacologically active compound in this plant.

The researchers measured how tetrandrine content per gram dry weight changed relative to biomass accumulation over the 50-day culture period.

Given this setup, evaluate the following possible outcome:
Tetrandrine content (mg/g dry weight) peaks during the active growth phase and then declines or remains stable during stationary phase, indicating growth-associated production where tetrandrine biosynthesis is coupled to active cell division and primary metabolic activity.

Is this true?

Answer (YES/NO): NO